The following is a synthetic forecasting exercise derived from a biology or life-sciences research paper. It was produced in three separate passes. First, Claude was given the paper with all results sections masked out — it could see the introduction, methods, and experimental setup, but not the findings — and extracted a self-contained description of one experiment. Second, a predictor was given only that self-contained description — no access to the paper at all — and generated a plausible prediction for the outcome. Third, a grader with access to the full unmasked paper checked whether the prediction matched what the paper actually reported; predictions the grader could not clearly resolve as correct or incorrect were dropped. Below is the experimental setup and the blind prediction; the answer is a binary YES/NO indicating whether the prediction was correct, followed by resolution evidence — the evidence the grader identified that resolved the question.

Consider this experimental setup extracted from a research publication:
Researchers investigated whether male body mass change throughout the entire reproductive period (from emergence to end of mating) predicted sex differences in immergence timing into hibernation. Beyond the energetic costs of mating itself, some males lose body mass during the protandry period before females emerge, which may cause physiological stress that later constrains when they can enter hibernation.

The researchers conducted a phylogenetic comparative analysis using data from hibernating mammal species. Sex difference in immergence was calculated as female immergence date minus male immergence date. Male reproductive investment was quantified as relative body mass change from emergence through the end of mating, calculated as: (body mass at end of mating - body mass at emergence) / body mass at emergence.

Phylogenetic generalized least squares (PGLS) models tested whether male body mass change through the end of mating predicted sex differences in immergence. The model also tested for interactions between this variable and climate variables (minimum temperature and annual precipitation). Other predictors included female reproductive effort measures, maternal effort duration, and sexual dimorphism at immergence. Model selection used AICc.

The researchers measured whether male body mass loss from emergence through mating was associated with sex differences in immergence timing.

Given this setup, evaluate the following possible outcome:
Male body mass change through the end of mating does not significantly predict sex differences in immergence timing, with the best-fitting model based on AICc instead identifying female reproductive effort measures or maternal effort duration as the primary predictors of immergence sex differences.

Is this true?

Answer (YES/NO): NO